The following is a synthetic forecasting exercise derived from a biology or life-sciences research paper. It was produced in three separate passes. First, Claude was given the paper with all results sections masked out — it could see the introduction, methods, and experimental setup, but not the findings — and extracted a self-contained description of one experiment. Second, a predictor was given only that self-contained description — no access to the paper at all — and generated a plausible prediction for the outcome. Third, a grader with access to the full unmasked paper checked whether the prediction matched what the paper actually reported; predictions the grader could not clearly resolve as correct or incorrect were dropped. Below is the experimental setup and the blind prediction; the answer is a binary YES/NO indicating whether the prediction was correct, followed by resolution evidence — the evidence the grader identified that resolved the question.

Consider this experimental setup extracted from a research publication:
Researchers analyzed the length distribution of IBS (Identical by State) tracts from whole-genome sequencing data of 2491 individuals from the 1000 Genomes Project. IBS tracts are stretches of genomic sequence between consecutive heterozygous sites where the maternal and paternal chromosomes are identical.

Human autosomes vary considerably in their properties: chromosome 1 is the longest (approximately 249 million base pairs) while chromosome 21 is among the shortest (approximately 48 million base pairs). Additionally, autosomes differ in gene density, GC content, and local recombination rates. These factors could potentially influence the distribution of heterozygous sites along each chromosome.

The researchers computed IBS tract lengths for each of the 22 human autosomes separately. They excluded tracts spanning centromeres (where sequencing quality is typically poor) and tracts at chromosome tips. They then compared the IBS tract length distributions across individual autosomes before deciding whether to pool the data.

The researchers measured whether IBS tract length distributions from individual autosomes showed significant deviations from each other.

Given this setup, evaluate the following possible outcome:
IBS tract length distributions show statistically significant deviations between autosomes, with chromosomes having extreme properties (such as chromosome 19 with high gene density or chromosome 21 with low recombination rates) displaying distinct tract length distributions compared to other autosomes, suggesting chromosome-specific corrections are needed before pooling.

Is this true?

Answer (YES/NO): NO